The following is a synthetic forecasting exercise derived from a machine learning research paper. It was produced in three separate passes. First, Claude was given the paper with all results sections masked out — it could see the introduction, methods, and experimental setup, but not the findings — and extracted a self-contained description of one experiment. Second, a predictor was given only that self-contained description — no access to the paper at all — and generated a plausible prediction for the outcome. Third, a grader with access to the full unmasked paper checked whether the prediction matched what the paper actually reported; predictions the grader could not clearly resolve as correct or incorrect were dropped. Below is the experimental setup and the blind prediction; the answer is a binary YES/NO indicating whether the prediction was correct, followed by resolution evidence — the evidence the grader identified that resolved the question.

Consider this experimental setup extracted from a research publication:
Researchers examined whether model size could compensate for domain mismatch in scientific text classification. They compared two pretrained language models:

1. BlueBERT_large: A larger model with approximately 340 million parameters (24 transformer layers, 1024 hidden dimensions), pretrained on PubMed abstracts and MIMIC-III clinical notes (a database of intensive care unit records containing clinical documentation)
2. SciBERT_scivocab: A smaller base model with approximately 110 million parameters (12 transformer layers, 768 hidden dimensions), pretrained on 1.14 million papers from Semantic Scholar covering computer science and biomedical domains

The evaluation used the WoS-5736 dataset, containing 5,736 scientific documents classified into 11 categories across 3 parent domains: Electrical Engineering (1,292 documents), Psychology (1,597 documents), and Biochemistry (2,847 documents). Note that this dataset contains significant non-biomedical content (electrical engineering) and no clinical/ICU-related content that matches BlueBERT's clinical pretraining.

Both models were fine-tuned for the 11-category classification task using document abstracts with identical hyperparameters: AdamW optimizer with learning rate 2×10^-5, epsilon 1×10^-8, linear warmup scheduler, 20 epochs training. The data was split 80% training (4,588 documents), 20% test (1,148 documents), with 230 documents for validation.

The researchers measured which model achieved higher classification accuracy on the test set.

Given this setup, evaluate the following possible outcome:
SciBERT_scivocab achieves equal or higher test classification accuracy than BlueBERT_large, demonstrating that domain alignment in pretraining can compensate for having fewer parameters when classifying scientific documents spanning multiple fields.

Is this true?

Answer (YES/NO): YES